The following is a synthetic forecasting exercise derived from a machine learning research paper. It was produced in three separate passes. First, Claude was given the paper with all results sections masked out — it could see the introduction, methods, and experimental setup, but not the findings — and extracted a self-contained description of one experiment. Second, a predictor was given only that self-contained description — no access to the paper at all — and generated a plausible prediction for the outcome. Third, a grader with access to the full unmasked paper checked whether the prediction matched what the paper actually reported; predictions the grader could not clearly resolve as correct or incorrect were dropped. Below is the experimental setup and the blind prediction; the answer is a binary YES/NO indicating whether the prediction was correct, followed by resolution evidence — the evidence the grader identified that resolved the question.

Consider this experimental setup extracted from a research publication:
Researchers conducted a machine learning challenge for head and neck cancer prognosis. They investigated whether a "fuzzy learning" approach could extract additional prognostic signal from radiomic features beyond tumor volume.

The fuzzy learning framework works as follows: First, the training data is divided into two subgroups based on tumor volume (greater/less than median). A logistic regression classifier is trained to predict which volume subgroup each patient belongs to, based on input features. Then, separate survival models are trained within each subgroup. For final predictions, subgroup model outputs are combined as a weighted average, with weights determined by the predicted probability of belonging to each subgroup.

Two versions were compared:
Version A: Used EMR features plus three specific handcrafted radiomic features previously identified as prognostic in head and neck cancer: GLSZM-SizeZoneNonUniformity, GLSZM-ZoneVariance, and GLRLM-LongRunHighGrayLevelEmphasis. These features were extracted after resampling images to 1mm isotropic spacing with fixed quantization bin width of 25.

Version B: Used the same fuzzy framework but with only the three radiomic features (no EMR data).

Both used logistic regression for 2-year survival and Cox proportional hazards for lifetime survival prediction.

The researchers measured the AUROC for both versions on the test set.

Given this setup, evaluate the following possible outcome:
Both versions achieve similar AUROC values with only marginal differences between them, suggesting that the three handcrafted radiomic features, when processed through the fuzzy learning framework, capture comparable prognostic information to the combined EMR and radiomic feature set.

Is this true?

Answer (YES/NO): NO